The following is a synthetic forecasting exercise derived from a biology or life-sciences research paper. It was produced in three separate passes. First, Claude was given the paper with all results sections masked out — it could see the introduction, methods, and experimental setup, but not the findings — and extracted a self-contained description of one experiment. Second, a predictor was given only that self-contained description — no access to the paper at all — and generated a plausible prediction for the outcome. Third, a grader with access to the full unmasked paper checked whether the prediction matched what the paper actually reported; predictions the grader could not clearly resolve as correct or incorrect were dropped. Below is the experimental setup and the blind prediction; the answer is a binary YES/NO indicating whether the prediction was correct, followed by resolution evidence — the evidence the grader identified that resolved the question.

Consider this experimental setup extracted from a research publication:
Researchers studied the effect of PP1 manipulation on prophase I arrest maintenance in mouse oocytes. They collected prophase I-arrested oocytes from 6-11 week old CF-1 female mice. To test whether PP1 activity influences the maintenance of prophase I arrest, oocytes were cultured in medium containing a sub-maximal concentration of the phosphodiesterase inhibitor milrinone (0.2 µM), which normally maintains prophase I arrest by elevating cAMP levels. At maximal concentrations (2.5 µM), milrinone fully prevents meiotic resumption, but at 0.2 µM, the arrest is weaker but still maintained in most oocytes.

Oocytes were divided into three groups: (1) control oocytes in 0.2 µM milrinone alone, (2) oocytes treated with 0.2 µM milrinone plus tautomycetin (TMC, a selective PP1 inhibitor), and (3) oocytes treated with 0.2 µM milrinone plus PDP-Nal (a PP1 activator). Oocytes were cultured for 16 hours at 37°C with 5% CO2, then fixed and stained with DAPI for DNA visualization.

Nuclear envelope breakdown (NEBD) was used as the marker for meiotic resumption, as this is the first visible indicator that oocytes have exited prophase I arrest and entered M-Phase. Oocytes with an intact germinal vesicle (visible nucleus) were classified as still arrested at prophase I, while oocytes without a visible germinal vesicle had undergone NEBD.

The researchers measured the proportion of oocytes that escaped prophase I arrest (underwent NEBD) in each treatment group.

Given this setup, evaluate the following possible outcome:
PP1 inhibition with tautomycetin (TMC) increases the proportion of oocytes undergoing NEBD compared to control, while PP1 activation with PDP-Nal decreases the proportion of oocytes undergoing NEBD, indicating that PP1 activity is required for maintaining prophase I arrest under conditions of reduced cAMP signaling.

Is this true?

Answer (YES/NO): YES